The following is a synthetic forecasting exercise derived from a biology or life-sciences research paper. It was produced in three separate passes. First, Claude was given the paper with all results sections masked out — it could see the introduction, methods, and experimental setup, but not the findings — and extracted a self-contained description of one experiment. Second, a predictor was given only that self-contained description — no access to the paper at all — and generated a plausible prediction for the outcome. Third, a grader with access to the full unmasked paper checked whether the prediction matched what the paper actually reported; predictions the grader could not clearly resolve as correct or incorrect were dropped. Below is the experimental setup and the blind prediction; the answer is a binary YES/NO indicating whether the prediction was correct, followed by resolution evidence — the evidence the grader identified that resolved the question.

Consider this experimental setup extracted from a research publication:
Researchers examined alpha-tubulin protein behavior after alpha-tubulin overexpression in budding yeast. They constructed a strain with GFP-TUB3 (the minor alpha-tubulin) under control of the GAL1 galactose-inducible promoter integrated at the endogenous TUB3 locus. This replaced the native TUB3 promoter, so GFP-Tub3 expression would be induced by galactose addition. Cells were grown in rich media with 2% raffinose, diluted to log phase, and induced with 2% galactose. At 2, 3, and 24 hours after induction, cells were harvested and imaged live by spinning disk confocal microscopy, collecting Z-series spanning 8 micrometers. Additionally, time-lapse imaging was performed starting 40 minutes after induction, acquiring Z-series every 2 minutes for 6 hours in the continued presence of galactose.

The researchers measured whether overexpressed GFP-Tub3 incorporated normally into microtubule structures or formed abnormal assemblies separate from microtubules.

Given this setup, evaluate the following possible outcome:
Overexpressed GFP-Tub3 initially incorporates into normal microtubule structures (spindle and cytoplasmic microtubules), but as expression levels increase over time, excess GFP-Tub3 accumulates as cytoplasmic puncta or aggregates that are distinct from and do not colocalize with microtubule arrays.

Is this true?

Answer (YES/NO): NO